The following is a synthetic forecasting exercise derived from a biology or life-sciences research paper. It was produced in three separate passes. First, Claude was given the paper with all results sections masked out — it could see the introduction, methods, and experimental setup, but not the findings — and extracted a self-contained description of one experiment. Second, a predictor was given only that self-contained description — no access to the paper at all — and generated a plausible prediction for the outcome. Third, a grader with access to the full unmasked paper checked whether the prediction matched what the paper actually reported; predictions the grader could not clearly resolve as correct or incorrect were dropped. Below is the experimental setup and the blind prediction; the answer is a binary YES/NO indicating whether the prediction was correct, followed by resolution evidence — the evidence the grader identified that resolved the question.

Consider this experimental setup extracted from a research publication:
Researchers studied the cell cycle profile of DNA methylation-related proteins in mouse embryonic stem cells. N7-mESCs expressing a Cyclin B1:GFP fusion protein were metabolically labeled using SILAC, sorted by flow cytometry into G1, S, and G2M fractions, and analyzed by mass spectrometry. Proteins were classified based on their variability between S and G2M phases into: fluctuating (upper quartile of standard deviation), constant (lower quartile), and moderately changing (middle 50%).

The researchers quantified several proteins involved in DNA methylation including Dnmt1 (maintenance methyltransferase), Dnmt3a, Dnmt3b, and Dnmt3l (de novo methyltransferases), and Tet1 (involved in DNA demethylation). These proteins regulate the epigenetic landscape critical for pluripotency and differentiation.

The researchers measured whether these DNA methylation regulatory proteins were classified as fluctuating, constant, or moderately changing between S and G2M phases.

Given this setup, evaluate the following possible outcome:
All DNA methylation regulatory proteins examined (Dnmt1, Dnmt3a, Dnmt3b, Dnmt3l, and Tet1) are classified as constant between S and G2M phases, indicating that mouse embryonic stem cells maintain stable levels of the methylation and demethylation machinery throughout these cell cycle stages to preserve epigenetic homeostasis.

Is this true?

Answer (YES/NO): NO